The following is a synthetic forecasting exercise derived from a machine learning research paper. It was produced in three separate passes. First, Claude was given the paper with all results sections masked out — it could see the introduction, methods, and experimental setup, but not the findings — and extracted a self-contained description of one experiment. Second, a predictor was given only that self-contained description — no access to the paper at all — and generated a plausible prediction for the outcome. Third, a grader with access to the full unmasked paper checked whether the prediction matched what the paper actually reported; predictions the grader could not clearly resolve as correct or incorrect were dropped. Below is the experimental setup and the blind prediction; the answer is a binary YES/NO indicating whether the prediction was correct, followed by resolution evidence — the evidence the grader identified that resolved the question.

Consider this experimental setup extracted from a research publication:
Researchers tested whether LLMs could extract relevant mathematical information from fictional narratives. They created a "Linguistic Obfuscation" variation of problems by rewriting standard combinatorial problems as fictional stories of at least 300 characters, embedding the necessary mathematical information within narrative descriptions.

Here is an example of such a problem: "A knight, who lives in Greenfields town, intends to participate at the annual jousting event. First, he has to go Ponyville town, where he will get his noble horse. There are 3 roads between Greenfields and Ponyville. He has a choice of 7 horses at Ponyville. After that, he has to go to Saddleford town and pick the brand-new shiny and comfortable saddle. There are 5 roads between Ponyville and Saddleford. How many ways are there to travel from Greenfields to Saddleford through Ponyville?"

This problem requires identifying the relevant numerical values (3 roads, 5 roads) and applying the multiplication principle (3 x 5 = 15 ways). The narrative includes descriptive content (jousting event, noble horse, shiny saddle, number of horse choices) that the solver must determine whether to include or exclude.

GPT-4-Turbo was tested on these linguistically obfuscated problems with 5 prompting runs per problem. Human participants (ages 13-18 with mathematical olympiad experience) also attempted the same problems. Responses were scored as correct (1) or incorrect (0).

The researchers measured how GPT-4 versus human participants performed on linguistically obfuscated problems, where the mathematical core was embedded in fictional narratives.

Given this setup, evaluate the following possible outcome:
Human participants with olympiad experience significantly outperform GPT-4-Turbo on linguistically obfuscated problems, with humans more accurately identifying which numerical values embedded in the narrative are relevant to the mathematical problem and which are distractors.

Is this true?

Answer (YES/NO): NO